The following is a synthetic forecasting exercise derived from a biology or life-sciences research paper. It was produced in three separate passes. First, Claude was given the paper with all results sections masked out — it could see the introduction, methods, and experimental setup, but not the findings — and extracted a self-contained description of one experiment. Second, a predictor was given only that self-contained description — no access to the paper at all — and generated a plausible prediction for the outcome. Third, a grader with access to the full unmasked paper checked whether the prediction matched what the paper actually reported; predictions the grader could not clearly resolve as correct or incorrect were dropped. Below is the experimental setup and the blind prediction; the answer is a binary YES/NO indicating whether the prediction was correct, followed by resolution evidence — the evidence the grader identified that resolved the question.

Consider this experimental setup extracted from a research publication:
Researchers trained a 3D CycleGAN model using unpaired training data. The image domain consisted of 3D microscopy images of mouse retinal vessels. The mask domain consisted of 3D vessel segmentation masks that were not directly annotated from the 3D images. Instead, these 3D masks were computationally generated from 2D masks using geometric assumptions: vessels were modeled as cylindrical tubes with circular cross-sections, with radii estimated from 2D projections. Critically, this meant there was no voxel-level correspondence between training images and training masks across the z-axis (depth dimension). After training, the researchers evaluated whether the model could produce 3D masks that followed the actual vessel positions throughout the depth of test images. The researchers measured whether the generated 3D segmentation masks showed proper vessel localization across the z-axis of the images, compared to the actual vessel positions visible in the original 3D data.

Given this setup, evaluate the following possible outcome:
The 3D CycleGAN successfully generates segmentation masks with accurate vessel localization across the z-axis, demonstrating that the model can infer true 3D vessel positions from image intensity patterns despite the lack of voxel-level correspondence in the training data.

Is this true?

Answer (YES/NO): YES